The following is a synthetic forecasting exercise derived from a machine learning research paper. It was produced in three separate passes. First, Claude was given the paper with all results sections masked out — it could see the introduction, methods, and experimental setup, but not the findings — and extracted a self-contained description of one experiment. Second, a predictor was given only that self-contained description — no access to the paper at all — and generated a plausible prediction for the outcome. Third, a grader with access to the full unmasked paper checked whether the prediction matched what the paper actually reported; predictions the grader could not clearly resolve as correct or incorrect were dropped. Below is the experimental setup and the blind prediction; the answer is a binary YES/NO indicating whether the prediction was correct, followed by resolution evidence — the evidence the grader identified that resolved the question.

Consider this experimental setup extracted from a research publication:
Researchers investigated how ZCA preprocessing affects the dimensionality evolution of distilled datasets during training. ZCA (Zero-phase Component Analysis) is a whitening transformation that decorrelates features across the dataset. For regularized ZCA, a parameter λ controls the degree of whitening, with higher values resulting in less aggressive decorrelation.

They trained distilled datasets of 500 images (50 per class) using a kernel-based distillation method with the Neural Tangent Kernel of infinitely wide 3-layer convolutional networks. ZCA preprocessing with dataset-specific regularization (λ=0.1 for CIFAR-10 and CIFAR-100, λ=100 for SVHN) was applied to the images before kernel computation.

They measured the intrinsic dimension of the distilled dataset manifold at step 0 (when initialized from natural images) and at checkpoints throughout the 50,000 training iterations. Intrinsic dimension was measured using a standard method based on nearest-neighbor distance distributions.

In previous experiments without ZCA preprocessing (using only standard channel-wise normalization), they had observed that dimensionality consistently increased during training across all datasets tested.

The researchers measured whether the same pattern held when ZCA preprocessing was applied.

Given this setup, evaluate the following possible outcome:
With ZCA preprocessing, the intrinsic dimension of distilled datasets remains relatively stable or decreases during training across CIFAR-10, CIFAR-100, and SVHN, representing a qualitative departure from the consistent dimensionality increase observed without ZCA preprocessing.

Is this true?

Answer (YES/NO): NO